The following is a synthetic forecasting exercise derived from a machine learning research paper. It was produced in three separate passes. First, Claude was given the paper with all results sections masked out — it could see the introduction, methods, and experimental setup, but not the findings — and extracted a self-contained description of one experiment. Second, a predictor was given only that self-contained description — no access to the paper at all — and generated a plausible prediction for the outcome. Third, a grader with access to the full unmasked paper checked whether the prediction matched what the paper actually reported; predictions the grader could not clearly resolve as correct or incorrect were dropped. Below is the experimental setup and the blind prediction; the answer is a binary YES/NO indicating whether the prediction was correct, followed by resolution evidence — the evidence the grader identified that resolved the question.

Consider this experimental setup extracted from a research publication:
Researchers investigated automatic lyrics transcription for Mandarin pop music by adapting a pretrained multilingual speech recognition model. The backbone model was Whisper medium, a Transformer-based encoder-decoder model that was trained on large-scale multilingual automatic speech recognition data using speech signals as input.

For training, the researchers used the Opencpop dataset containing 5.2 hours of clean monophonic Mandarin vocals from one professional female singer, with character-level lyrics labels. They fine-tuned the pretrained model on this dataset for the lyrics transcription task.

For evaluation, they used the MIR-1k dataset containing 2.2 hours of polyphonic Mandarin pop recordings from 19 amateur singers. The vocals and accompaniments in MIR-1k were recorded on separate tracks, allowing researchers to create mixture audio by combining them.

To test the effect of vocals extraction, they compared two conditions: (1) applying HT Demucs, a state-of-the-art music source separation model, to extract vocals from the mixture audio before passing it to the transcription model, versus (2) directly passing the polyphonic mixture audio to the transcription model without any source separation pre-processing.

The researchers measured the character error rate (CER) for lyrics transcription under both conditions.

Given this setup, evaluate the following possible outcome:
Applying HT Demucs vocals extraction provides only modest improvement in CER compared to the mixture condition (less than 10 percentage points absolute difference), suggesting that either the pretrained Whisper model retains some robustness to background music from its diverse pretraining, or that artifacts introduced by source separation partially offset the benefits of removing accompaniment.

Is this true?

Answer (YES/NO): YES